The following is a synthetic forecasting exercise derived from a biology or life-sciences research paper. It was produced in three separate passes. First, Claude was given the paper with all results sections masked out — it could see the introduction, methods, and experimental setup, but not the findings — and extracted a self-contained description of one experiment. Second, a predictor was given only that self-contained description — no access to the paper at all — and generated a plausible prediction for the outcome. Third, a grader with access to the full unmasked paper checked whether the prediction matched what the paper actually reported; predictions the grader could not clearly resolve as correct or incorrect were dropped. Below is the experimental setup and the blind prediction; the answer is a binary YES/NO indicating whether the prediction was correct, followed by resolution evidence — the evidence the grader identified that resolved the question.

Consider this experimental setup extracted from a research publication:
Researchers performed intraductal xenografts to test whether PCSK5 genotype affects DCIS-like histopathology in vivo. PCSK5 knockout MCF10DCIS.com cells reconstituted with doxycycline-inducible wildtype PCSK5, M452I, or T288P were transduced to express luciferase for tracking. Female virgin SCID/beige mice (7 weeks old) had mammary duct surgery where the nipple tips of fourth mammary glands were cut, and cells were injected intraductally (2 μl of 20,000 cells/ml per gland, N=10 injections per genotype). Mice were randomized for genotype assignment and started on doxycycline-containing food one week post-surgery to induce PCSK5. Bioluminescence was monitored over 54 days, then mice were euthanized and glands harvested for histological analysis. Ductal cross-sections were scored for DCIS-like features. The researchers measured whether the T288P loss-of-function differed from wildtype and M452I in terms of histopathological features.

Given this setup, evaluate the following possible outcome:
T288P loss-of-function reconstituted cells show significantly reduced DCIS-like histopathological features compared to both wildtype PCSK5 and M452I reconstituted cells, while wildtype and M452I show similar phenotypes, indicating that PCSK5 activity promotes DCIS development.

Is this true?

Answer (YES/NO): NO